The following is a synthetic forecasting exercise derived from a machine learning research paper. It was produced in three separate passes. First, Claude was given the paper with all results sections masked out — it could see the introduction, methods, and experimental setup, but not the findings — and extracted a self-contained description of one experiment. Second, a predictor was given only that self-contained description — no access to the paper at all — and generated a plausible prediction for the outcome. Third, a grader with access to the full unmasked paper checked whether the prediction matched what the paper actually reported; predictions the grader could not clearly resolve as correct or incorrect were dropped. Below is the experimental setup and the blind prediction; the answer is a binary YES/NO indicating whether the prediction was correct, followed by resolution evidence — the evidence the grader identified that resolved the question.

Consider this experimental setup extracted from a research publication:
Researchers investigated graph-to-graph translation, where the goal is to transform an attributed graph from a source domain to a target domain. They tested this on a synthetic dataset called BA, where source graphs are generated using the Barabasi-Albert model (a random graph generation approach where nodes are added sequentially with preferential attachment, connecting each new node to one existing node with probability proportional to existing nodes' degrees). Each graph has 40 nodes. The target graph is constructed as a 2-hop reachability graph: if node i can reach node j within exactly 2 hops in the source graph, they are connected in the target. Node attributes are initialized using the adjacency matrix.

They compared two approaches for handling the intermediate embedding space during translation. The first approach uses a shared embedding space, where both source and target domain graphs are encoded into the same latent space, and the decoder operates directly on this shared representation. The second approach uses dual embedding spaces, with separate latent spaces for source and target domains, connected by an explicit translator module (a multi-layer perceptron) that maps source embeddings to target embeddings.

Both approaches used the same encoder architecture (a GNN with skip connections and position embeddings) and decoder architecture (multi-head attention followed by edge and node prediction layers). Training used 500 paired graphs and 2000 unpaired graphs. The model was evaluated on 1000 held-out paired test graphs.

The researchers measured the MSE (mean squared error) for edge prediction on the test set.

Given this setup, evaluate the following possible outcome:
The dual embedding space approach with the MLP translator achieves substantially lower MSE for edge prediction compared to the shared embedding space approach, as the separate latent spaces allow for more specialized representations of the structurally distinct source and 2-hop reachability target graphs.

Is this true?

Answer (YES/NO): YES